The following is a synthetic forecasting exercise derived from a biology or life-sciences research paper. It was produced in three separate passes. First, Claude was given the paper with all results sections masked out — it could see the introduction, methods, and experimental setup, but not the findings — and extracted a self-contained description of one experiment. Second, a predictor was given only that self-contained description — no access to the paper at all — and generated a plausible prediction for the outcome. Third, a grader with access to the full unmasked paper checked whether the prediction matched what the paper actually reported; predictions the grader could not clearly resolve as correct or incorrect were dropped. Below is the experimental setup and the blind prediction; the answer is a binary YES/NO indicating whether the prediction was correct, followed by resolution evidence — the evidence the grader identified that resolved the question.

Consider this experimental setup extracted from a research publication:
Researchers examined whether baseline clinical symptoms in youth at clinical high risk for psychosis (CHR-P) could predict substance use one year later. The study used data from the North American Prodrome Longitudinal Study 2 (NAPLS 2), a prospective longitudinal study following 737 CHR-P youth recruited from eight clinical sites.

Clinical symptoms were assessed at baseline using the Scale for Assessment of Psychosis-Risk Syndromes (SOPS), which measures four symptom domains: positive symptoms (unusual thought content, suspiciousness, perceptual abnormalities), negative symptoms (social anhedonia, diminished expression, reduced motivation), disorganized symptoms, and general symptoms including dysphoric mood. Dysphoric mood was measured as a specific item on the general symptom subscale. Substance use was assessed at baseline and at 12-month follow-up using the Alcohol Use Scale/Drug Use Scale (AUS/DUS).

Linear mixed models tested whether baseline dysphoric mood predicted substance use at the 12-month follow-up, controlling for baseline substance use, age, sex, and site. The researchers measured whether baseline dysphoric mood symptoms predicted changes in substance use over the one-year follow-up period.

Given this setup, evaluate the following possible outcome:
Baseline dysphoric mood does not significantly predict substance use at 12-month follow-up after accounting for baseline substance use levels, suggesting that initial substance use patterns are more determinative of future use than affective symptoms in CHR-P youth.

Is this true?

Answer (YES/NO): NO